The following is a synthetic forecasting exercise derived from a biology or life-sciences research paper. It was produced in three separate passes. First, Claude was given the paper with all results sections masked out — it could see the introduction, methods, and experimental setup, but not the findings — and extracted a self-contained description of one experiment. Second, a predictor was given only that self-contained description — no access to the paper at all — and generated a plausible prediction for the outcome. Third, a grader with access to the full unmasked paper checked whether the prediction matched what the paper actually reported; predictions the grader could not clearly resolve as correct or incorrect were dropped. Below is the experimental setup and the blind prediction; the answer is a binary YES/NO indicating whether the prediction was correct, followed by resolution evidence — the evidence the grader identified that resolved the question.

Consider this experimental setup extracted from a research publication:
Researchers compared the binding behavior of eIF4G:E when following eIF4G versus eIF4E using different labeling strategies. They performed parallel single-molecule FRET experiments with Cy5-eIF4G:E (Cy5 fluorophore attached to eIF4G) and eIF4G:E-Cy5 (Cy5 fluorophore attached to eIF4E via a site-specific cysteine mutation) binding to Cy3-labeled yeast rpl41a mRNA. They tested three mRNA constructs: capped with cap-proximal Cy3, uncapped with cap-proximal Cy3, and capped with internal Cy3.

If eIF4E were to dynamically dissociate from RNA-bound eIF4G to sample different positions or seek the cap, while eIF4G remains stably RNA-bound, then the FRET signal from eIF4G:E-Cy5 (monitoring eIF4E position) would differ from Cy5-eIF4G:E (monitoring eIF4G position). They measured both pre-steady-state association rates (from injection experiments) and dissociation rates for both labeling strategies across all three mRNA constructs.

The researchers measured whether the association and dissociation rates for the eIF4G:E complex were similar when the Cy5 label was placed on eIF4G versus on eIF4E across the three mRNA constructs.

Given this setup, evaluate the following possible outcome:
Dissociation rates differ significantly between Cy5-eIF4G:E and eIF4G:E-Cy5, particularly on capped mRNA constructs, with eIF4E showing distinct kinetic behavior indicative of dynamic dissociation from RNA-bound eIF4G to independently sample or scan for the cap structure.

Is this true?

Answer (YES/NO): NO